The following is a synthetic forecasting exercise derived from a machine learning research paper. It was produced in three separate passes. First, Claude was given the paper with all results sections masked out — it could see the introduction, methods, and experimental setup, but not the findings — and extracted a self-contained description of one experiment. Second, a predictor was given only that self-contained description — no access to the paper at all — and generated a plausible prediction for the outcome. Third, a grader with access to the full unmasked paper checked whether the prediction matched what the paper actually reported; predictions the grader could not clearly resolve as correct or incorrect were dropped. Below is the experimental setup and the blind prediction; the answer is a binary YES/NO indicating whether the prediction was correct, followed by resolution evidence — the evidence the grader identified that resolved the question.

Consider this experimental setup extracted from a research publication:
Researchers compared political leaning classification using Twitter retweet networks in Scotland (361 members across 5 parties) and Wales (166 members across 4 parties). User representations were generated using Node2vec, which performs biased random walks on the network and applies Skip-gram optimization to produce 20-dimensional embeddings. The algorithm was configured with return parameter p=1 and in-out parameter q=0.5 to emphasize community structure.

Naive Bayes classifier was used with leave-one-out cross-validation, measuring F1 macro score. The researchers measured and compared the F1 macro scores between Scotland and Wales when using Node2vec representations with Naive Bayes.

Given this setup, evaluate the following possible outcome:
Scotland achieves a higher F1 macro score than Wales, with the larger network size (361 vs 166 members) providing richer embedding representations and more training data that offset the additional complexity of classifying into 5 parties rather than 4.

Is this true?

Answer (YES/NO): YES